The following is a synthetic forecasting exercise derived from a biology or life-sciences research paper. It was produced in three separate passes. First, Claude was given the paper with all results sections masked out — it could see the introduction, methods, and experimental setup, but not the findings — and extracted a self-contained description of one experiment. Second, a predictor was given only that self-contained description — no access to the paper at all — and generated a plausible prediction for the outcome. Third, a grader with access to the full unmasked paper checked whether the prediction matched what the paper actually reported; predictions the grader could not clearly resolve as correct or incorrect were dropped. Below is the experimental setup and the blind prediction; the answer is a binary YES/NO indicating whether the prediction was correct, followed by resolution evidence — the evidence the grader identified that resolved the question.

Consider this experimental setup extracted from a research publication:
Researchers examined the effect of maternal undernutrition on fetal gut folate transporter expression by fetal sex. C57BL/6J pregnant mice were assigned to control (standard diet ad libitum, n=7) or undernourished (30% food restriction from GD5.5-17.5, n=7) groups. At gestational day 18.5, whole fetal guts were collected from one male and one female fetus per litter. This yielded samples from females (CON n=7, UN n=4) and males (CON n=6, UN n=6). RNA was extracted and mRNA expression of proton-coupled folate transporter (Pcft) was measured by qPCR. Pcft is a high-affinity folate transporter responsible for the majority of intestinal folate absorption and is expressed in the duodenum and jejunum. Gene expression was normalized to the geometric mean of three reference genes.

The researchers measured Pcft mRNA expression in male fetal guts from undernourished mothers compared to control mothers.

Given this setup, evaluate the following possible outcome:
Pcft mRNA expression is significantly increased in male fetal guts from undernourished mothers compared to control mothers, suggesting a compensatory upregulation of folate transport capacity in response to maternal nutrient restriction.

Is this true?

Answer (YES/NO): NO